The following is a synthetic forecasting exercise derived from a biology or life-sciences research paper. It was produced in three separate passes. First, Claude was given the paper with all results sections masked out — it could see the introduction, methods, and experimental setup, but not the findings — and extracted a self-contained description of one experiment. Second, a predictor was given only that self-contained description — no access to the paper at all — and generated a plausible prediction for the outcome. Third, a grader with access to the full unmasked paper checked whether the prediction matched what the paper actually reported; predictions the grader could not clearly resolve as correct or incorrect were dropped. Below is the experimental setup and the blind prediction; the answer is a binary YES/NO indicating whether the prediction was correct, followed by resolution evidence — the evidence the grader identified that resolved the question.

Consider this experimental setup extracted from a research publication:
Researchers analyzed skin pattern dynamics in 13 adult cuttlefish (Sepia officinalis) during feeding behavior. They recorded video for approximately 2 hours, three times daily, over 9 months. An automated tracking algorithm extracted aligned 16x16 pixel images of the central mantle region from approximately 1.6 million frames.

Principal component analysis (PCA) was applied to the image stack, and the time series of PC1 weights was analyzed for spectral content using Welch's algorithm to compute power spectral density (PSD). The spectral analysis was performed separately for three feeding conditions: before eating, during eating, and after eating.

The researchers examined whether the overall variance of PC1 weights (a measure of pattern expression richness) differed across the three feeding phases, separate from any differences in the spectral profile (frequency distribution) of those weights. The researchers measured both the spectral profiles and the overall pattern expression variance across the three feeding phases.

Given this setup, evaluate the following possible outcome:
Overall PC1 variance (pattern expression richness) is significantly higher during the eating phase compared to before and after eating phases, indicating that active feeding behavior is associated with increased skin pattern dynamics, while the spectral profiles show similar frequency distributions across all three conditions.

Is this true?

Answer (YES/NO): NO